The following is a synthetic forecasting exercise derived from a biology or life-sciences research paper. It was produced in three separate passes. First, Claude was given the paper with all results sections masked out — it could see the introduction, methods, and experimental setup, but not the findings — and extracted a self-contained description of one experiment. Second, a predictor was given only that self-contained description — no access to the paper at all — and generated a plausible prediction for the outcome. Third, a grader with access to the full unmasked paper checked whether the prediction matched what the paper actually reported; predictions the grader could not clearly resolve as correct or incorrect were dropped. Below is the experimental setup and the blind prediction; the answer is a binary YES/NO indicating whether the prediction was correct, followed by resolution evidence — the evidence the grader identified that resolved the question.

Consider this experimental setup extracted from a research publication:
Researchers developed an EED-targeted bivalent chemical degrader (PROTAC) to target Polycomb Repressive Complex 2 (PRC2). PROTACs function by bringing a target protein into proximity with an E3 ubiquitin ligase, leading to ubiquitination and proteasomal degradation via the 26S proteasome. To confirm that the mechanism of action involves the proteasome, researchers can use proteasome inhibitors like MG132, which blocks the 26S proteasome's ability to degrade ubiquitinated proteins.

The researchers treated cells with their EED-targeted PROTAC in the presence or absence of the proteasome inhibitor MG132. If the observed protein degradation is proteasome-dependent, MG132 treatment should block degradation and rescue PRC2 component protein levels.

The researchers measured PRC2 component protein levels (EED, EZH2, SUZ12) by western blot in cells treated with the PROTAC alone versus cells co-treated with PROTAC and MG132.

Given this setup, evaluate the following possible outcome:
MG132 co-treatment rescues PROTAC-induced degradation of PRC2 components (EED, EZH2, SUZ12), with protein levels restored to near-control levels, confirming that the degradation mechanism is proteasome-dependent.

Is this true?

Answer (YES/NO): YES